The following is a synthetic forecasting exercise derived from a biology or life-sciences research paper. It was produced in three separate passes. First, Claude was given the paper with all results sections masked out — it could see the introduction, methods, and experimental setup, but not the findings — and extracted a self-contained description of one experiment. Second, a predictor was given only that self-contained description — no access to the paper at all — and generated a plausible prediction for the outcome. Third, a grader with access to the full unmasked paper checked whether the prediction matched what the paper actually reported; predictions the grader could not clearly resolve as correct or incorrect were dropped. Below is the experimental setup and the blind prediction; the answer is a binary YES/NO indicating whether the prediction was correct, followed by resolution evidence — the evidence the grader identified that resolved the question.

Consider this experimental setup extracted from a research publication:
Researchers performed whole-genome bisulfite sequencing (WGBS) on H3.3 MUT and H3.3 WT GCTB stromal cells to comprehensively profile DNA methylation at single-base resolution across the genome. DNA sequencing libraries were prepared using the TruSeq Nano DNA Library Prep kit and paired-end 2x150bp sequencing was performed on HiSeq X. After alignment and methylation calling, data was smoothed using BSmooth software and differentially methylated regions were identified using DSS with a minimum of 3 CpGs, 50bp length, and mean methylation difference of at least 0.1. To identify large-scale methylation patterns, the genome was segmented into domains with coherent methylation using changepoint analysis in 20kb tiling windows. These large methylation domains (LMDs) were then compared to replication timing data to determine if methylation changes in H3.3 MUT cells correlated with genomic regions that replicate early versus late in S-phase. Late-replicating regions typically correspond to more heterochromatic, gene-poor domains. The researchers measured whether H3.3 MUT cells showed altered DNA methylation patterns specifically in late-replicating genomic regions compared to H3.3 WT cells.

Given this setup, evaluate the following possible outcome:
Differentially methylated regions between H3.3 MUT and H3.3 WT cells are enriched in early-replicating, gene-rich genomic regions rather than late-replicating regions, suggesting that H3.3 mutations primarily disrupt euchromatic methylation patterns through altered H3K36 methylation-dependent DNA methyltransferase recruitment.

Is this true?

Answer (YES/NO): NO